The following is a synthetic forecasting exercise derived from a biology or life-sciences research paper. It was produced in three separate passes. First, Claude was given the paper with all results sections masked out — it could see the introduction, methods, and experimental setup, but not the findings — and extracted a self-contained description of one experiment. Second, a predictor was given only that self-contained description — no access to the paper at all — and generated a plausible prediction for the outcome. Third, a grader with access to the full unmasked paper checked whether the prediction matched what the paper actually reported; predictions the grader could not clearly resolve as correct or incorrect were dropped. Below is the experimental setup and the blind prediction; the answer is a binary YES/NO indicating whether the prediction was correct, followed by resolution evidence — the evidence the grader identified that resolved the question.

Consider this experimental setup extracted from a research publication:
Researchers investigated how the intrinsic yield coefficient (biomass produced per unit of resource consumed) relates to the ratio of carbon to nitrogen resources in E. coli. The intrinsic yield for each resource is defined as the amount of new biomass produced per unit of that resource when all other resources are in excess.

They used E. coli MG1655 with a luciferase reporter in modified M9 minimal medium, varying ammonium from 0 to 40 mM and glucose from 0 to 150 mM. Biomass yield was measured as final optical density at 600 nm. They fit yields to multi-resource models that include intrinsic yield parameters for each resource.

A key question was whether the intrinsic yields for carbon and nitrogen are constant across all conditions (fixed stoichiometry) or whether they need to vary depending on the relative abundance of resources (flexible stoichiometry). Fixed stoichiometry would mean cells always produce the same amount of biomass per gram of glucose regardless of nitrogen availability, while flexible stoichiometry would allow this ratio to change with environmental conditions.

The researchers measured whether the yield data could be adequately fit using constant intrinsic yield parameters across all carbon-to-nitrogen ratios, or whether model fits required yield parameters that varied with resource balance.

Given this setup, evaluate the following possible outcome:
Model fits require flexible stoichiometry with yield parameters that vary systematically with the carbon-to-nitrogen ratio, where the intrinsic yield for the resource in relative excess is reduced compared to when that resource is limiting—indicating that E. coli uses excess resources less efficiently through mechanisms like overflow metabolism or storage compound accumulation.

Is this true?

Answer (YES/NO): NO